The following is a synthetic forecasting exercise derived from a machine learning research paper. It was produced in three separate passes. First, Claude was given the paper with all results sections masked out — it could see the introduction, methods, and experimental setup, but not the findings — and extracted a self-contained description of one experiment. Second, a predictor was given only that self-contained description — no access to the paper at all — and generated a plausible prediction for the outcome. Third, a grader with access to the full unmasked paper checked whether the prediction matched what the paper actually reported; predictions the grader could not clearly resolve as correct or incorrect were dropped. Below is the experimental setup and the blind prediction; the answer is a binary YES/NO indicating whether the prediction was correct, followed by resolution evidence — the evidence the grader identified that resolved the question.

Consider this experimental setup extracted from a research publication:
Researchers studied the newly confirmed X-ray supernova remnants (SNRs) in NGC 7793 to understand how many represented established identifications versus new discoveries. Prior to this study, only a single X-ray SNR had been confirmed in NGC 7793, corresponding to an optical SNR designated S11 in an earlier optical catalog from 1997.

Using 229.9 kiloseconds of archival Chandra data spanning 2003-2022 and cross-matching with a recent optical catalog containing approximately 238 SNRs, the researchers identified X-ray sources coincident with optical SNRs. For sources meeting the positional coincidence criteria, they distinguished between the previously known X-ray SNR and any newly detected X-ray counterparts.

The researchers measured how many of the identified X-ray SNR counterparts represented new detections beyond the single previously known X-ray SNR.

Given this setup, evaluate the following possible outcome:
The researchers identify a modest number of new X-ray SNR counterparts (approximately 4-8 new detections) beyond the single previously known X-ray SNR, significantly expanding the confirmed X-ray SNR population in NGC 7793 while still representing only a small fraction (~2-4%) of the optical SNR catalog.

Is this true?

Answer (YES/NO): YES